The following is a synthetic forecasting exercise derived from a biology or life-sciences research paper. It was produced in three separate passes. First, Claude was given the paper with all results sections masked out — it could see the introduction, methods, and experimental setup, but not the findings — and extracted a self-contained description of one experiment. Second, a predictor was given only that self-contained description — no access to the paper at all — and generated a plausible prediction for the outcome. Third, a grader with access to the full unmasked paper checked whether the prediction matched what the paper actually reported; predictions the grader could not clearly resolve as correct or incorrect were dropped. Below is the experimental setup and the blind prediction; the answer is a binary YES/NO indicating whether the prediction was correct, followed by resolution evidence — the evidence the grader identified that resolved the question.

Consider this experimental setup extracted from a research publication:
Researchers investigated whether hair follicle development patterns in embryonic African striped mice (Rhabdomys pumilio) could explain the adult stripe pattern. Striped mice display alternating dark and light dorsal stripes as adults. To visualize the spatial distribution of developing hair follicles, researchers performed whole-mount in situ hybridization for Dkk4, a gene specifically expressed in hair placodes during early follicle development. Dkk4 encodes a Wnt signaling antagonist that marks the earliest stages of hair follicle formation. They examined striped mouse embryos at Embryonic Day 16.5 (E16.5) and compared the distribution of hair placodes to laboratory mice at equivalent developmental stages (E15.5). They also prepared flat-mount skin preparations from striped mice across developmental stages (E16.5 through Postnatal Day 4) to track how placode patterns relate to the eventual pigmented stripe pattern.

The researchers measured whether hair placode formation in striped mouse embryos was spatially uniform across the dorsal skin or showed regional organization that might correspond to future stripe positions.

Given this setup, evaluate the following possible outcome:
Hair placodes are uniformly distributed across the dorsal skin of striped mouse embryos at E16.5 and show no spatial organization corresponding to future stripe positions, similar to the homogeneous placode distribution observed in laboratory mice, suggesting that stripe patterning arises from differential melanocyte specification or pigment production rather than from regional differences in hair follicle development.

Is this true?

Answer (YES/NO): NO